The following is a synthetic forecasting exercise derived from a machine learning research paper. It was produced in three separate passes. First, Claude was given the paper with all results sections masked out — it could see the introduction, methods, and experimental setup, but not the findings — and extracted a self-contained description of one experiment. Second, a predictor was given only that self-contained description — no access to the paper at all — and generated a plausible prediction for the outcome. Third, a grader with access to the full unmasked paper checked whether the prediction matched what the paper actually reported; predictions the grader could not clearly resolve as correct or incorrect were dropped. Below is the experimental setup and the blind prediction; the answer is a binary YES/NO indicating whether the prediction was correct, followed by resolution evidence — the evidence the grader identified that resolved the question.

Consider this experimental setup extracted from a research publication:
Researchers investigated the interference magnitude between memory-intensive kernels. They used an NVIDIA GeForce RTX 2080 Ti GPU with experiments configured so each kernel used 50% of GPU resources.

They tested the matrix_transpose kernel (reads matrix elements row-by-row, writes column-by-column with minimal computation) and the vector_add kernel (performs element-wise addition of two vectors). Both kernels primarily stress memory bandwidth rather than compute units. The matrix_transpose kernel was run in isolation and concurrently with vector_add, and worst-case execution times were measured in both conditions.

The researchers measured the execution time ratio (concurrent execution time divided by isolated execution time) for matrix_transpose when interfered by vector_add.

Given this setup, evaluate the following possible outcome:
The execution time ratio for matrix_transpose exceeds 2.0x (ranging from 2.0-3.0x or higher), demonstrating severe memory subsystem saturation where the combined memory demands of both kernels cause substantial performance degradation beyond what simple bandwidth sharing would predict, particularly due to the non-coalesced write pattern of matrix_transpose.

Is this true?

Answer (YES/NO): YES